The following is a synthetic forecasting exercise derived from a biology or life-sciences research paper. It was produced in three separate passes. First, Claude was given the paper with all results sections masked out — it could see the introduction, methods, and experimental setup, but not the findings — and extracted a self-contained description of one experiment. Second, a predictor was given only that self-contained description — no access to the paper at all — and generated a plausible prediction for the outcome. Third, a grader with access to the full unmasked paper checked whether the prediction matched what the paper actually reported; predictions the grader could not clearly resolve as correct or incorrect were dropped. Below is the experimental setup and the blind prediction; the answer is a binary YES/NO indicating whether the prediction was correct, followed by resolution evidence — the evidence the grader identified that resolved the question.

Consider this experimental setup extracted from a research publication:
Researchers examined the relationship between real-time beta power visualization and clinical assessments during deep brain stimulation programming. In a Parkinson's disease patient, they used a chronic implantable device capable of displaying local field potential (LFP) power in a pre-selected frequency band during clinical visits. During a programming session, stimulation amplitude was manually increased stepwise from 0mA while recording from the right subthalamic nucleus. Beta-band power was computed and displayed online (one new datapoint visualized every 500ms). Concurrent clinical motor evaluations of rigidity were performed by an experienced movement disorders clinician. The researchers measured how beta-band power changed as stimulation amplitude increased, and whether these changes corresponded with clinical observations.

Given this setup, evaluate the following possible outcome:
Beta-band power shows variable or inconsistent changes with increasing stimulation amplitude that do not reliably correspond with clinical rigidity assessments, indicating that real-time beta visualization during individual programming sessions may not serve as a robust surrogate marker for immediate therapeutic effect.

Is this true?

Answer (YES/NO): NO